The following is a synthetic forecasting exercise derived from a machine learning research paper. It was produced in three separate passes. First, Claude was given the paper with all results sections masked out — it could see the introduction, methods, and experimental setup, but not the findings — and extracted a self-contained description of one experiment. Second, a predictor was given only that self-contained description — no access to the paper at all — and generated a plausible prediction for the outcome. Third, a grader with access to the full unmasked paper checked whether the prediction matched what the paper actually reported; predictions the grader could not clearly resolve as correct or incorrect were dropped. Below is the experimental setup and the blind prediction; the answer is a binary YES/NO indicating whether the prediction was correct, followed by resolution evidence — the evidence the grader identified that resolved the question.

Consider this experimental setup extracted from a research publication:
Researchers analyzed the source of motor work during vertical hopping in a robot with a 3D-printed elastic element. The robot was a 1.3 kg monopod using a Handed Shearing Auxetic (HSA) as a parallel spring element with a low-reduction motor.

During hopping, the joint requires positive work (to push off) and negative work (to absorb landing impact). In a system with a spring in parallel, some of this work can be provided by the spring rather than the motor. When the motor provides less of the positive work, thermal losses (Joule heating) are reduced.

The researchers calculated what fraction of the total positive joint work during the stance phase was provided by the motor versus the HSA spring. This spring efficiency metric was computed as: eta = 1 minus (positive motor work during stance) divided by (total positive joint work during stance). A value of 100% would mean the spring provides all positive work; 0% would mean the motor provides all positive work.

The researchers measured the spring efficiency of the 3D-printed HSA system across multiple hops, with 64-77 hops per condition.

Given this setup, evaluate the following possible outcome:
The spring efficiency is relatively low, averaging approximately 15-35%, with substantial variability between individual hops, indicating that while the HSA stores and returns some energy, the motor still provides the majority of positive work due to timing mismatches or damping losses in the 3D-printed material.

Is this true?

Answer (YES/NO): NO